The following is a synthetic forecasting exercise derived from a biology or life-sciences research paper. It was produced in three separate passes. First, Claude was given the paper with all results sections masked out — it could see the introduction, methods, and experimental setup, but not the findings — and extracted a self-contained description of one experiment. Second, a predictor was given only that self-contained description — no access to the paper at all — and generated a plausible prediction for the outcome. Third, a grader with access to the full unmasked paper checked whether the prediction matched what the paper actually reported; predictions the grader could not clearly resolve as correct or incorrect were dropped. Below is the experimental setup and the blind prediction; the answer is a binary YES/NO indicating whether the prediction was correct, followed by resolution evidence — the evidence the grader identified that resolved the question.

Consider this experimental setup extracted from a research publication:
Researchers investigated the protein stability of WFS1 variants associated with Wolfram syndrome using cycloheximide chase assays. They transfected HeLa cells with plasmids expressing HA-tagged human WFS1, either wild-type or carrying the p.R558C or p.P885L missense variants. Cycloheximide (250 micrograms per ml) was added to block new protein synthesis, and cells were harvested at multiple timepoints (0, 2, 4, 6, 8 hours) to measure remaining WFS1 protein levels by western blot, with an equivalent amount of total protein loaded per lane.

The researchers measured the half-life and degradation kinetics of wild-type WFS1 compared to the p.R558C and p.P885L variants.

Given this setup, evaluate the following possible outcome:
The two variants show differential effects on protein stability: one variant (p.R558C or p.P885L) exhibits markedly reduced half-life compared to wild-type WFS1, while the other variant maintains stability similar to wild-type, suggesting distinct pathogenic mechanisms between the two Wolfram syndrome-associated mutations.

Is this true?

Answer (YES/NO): NO